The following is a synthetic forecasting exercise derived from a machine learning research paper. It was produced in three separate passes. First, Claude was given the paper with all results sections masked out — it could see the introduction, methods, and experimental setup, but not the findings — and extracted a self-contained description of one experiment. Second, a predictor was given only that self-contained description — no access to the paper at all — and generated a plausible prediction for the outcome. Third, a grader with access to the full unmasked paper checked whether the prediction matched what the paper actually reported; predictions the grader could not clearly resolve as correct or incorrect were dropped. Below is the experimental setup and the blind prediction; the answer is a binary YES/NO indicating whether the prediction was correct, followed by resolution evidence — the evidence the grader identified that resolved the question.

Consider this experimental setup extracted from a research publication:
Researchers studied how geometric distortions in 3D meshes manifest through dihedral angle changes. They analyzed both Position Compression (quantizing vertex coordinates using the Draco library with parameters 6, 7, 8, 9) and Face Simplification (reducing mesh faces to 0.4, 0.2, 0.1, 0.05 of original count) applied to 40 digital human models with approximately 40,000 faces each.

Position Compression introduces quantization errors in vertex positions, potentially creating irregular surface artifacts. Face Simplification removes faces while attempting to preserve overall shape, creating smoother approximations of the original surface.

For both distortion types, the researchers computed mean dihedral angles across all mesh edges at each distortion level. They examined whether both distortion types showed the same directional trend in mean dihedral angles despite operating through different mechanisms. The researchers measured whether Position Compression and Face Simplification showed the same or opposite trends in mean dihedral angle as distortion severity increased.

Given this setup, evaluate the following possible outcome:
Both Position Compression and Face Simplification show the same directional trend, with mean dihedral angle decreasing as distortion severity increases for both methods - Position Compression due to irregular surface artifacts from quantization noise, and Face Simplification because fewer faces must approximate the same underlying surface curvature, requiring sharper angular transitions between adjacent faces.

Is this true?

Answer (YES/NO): NO